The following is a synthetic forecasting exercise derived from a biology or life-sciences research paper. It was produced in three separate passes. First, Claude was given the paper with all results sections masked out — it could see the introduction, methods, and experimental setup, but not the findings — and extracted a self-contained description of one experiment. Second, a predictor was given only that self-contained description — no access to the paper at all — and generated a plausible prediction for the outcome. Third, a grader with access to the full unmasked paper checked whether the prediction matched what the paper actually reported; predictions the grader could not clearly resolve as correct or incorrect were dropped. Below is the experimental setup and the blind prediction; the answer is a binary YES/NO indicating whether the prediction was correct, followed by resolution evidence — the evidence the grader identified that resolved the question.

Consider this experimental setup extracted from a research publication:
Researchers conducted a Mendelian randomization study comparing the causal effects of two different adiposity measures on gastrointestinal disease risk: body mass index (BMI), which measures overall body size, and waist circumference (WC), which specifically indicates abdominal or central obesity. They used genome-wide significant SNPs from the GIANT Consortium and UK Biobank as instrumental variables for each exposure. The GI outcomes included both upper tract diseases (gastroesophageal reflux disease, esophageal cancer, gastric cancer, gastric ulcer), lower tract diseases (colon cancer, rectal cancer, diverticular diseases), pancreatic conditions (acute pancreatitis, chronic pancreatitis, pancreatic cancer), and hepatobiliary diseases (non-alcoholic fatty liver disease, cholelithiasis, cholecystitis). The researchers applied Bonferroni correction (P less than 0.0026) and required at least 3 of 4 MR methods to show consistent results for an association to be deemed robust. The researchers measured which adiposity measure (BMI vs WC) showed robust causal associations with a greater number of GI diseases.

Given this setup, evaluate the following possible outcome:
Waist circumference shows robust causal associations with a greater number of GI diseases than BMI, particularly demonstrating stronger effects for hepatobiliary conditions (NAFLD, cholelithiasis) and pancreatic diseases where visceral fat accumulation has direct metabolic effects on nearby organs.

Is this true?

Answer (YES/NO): NO